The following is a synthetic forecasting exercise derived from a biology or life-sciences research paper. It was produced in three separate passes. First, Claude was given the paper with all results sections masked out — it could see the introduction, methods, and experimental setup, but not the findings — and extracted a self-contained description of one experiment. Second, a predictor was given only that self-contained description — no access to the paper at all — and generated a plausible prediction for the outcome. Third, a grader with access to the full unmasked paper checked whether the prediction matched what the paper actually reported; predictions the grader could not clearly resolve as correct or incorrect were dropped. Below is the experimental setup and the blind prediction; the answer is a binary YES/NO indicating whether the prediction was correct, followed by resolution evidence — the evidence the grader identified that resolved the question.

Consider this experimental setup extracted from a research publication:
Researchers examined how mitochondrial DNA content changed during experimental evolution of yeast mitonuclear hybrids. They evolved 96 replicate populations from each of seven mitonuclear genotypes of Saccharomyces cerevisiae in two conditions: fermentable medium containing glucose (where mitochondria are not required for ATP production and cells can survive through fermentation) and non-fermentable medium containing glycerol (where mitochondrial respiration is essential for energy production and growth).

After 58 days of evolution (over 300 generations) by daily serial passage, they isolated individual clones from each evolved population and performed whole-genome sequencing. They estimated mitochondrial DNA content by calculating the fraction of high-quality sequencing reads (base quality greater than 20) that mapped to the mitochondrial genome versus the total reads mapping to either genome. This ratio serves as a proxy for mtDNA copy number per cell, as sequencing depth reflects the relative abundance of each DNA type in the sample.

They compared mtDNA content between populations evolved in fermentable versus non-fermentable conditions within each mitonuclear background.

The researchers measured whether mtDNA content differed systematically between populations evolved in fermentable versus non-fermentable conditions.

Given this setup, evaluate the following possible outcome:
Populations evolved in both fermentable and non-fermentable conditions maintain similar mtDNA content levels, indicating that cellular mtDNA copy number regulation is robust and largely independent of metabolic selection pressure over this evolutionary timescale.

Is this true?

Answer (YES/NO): NO